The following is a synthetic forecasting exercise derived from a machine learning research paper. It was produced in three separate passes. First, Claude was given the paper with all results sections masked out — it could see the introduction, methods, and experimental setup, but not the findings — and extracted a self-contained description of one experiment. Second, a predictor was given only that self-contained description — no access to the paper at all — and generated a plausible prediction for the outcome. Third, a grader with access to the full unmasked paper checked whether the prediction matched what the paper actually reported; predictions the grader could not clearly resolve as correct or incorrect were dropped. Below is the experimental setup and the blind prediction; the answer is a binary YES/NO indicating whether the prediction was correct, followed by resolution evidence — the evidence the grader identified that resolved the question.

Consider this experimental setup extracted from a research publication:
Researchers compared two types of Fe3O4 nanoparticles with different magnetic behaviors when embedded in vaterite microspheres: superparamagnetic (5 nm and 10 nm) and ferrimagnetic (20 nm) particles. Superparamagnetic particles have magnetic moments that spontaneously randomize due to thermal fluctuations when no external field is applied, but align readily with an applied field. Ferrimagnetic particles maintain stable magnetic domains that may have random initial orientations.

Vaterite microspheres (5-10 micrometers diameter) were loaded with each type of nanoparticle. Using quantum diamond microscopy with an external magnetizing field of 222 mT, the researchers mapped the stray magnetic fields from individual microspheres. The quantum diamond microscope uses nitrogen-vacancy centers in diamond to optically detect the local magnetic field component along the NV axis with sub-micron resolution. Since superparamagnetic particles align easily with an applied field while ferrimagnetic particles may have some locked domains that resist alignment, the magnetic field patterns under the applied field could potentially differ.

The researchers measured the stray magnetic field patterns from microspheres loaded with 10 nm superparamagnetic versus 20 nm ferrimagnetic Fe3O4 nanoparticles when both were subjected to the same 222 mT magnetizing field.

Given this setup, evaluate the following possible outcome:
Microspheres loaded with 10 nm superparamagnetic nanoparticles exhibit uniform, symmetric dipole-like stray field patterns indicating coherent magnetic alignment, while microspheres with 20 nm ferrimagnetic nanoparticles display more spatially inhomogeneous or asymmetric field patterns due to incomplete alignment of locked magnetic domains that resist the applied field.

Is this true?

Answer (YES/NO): NO